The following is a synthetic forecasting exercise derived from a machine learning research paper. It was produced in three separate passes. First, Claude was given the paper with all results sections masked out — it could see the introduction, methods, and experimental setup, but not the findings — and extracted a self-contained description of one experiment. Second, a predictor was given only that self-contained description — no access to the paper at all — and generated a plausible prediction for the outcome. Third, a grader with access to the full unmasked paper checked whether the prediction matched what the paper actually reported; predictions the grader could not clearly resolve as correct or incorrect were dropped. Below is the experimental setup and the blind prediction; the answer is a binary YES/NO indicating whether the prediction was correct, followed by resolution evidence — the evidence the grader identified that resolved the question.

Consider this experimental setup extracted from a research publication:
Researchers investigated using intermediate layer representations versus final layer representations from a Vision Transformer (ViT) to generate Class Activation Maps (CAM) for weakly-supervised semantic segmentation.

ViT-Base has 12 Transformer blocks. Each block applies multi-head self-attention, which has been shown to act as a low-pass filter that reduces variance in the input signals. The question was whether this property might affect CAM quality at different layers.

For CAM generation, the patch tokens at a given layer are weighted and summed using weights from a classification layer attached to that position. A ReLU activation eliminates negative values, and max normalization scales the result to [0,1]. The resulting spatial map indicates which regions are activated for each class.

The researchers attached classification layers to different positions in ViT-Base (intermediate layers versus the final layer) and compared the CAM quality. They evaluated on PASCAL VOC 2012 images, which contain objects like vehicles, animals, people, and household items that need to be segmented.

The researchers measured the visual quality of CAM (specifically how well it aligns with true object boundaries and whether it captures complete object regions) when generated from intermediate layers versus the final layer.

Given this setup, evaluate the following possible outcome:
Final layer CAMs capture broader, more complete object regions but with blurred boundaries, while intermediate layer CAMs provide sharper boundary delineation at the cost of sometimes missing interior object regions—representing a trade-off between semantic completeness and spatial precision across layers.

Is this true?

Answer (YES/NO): NO